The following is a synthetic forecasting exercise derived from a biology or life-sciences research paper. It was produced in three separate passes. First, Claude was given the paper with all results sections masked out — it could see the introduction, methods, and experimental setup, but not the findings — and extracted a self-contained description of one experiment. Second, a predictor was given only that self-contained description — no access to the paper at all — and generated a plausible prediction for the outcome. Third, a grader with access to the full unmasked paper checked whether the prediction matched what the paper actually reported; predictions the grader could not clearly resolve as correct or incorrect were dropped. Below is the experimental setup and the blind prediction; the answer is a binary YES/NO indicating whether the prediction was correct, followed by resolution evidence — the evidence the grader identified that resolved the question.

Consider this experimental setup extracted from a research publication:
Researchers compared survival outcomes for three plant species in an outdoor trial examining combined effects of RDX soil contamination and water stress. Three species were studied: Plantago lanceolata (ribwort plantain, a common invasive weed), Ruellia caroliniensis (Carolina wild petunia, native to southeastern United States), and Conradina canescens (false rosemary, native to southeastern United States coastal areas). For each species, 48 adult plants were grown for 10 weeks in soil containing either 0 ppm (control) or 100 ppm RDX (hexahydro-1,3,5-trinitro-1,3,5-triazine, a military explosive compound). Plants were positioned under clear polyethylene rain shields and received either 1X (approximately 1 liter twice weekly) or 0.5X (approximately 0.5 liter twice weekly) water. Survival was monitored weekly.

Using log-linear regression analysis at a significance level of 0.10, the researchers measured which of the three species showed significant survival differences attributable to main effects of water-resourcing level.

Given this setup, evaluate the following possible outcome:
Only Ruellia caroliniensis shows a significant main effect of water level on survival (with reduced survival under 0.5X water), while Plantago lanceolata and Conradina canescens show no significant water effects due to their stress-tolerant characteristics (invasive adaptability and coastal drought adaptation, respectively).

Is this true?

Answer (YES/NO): NO